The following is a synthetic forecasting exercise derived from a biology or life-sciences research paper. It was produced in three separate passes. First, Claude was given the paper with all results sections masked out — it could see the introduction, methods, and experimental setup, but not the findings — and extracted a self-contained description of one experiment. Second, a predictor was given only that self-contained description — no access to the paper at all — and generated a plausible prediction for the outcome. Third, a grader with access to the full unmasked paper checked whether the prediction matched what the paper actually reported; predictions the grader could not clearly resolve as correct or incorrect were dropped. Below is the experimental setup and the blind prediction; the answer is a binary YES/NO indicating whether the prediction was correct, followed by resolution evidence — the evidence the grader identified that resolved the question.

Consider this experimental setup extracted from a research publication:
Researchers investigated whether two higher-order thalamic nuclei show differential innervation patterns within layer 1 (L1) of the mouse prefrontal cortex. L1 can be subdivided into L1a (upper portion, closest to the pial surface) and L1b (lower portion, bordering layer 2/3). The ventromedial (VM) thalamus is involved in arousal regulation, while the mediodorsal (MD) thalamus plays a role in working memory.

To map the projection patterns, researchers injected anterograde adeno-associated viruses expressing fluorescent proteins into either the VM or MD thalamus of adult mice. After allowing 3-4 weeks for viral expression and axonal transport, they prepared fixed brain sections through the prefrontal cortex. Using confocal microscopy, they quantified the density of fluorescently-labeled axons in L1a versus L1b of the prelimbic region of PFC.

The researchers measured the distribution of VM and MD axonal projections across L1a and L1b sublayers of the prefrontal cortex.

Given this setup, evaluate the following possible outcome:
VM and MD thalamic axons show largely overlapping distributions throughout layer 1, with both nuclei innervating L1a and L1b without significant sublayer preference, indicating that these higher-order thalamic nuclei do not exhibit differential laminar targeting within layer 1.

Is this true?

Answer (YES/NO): NO